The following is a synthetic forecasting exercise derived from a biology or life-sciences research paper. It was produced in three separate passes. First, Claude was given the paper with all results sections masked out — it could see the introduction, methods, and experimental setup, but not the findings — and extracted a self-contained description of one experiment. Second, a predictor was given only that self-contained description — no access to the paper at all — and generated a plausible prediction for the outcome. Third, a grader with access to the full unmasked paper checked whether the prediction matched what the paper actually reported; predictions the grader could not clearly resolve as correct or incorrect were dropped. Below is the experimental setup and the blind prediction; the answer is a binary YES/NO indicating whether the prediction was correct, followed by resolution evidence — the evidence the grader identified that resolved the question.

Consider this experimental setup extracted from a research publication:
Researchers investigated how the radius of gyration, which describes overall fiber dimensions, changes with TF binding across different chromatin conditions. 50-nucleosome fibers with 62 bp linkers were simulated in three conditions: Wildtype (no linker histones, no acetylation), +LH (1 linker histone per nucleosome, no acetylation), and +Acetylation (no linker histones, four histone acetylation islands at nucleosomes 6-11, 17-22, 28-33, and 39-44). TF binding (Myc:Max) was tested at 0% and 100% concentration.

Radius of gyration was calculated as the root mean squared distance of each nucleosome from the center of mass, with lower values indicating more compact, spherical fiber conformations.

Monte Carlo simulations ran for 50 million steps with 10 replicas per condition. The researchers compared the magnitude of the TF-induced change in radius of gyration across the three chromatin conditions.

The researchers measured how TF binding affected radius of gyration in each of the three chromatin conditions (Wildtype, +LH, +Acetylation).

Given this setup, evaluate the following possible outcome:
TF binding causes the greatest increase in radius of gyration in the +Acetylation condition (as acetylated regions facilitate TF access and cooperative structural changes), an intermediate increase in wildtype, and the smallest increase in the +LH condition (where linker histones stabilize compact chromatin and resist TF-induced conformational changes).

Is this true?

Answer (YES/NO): NO